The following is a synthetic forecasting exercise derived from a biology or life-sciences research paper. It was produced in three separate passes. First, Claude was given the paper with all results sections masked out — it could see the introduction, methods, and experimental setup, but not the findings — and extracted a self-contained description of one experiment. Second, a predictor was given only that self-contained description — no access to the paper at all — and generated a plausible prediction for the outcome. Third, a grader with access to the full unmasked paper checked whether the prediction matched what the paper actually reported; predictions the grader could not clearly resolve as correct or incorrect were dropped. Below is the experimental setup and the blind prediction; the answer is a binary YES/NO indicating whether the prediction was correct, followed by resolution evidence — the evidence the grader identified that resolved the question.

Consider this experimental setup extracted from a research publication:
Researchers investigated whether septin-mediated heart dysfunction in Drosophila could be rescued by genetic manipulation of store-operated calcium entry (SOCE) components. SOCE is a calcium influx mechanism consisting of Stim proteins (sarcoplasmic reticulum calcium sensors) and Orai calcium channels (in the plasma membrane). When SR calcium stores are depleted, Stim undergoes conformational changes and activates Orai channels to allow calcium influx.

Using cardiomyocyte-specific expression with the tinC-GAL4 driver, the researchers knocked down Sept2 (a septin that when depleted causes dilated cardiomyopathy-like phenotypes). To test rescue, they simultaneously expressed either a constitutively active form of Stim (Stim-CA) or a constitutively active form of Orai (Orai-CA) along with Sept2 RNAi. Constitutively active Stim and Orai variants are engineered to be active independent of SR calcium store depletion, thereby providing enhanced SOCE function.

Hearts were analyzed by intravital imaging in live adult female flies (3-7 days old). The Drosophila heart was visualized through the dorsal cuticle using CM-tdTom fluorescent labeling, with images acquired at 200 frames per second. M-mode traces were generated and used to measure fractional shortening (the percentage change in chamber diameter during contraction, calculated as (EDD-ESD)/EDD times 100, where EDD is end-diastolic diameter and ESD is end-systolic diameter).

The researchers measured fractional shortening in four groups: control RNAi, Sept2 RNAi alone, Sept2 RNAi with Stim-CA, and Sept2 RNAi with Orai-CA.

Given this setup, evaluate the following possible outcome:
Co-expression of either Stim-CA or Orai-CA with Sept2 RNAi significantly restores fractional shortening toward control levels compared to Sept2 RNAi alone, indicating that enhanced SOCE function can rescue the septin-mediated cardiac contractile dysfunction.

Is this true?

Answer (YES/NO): YES